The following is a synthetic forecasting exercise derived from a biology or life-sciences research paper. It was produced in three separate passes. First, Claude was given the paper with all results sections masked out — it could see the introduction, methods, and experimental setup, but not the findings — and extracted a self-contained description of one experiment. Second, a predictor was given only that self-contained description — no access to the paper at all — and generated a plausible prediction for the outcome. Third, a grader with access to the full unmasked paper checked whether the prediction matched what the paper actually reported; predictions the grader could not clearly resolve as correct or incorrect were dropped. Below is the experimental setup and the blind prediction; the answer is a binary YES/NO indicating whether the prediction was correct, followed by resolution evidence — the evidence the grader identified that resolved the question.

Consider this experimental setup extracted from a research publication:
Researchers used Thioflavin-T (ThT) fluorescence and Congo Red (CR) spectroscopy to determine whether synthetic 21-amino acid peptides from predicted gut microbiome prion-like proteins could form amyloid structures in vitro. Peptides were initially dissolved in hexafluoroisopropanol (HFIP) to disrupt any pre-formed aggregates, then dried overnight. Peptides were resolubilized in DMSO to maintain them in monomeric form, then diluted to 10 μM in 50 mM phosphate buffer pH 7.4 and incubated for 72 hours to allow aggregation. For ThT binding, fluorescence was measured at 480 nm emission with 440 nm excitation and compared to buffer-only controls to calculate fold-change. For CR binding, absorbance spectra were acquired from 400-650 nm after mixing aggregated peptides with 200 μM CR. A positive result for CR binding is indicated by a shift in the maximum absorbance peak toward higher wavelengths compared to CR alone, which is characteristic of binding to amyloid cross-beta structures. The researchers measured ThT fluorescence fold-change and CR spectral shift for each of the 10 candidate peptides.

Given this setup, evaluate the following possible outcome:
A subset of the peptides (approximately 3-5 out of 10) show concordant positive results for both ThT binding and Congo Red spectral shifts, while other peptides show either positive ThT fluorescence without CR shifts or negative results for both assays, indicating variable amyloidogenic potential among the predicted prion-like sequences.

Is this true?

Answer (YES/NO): NO